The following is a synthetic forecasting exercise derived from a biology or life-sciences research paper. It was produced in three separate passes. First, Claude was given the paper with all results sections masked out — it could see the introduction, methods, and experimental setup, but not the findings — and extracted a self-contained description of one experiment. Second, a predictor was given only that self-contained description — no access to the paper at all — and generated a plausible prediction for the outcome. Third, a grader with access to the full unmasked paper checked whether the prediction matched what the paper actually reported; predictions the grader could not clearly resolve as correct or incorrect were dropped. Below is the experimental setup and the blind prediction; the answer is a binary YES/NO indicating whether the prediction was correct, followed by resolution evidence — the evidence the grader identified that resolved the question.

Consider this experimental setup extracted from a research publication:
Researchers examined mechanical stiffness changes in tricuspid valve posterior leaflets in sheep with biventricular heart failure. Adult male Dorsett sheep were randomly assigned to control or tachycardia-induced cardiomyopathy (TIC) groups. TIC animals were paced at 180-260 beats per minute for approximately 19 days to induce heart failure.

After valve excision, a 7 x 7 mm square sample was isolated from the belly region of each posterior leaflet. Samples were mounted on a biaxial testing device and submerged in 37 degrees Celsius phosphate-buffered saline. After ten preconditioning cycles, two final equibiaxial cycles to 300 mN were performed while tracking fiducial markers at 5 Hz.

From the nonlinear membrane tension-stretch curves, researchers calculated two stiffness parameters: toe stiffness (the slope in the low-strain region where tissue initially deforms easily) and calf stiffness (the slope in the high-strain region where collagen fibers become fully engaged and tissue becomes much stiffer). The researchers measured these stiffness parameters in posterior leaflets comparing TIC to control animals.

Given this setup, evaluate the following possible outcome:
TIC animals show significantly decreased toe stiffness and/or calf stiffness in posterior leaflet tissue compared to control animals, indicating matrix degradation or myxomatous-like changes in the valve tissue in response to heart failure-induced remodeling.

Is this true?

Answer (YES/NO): NO